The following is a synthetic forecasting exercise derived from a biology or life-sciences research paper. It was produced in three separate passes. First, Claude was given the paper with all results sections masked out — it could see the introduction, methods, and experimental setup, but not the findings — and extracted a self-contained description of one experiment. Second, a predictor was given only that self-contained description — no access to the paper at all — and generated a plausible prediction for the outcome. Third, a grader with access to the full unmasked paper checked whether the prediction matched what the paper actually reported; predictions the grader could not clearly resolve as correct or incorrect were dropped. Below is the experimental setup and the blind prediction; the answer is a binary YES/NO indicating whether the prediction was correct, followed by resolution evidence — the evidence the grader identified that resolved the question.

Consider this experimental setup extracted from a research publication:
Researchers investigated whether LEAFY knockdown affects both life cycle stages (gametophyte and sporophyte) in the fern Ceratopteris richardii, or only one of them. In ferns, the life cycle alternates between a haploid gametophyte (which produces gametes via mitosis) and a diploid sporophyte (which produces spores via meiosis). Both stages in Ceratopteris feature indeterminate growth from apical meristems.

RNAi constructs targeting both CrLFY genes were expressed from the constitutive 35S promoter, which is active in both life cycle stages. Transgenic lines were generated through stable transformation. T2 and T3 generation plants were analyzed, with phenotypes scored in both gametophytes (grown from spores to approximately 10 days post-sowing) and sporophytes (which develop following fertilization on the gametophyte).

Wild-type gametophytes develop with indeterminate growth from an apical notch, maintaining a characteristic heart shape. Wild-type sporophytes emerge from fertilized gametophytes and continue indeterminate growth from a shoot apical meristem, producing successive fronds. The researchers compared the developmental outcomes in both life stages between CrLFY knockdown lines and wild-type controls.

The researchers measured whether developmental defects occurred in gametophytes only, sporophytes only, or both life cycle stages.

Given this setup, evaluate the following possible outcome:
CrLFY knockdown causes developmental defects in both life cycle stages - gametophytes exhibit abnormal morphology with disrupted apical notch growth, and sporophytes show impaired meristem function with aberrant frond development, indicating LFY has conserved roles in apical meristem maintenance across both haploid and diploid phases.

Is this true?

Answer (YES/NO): NO